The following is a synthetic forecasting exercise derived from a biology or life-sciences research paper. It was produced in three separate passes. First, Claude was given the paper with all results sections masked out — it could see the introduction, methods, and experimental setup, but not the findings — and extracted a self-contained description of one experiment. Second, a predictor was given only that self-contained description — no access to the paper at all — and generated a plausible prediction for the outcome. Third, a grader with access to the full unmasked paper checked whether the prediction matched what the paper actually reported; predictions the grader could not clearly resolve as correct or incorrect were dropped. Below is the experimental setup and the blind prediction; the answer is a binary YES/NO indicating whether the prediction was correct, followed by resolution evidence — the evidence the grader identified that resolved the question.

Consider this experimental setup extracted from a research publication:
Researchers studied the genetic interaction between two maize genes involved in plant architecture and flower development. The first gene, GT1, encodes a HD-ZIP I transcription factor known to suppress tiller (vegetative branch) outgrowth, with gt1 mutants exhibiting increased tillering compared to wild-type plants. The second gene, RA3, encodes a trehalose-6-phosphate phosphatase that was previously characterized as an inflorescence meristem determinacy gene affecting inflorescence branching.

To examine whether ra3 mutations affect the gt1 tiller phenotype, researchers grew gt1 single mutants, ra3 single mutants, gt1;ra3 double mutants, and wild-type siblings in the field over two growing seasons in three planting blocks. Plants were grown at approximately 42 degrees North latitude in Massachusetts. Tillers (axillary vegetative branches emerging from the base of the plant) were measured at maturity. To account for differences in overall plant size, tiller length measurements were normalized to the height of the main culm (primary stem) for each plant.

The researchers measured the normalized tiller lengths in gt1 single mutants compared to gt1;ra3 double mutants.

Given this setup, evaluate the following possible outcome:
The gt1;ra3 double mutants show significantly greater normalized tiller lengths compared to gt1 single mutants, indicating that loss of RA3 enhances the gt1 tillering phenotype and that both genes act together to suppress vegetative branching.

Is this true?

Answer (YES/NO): YES